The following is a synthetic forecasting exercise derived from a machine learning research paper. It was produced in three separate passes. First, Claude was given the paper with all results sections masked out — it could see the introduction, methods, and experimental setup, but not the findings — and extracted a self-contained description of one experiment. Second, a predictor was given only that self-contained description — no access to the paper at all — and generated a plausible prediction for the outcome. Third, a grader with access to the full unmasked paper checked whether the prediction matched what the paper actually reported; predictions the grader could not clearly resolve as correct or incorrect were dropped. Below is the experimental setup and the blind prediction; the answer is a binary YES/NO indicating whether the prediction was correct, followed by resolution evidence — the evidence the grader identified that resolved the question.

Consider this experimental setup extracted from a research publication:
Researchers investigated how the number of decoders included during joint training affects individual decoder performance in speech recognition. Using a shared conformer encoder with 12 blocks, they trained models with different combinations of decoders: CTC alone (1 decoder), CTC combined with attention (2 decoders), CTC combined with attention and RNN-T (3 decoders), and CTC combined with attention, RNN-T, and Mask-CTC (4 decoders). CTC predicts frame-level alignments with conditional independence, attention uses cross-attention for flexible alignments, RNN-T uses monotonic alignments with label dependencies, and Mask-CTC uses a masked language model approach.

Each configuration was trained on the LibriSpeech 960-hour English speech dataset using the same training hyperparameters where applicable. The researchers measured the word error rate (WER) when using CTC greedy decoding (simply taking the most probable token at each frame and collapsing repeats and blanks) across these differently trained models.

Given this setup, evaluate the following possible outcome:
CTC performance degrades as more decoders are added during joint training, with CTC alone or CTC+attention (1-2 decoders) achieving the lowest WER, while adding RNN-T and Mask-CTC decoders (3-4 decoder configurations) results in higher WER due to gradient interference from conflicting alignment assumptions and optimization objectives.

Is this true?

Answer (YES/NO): NO